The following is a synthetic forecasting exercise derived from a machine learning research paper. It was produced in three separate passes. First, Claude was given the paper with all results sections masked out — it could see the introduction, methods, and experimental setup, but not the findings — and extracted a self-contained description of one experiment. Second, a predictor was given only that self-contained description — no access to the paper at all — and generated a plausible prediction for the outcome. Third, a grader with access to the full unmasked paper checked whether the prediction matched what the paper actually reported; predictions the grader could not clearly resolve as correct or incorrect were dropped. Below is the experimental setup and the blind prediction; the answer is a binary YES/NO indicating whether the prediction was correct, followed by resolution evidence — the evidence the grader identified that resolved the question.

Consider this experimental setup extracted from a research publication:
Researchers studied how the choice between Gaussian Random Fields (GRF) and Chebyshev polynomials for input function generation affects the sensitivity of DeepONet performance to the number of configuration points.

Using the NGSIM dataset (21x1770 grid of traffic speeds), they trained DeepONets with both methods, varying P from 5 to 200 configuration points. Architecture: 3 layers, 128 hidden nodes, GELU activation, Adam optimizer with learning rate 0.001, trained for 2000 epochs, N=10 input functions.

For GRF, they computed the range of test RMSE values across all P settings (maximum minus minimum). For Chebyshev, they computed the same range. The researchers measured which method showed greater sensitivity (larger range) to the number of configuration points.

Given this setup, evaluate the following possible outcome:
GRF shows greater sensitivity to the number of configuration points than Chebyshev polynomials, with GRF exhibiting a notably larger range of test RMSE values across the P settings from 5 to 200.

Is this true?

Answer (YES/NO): YES